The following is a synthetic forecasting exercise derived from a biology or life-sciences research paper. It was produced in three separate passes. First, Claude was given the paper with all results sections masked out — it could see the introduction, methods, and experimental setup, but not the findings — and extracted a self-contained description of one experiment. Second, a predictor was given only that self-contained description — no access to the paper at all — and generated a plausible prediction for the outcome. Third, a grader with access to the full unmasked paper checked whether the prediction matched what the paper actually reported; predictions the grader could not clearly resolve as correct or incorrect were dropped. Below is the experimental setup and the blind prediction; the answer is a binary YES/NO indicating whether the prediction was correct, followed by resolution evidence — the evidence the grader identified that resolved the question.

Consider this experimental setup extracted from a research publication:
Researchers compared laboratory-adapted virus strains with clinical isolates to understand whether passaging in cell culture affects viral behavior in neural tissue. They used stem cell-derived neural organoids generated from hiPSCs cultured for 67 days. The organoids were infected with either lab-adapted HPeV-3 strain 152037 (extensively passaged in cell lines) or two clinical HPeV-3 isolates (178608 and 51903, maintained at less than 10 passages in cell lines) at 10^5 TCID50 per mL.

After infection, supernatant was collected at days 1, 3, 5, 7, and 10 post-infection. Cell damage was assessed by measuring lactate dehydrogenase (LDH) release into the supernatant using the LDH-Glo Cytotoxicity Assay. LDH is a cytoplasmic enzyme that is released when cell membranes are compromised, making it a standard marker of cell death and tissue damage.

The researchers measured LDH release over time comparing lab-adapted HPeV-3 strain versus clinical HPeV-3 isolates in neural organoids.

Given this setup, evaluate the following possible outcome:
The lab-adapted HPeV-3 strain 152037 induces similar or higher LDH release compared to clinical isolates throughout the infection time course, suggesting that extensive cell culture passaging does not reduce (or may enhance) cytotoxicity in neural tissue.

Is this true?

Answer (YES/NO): YES